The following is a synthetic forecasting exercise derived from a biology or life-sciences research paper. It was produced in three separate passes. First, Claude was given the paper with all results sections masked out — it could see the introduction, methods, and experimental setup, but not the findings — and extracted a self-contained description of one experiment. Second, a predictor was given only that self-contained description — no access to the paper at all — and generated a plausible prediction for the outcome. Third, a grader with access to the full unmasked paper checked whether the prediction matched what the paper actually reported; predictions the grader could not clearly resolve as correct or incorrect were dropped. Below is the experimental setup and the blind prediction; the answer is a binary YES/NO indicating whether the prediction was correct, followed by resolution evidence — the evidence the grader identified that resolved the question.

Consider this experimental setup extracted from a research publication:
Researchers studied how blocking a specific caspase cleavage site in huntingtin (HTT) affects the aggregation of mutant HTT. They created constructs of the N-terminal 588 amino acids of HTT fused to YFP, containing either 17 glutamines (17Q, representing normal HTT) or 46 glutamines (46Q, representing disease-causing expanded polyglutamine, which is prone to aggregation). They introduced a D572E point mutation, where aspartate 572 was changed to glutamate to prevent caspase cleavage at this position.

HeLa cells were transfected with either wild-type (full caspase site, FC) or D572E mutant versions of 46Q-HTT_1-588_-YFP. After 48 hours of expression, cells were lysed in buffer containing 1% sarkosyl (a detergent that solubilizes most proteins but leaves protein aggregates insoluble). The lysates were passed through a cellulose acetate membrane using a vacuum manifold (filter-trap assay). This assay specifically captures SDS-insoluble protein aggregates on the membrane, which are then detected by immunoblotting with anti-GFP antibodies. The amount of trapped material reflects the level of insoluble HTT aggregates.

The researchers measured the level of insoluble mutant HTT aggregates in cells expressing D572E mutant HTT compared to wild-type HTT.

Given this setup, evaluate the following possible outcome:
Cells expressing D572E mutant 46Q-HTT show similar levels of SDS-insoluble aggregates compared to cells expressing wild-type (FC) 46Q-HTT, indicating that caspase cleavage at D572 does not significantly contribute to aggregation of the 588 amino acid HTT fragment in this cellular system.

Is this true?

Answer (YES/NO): NO